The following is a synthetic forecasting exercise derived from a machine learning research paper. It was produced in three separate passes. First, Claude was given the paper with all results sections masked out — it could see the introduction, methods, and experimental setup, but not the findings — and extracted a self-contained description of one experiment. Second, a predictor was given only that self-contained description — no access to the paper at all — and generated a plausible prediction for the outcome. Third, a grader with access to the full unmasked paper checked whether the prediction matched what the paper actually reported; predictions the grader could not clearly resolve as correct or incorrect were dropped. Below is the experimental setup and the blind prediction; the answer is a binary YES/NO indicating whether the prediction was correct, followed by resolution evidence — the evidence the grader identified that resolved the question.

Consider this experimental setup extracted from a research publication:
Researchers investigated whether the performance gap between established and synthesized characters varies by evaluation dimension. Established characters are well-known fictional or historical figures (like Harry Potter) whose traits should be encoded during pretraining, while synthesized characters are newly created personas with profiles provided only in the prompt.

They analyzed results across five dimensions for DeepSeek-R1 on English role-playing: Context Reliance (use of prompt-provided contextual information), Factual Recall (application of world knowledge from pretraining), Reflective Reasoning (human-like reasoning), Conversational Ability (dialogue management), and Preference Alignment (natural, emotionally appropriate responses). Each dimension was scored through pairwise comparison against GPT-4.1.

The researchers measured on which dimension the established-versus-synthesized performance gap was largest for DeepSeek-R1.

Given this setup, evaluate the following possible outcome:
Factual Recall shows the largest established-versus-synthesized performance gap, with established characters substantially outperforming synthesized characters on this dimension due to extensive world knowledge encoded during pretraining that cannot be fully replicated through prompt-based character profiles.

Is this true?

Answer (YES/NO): NO